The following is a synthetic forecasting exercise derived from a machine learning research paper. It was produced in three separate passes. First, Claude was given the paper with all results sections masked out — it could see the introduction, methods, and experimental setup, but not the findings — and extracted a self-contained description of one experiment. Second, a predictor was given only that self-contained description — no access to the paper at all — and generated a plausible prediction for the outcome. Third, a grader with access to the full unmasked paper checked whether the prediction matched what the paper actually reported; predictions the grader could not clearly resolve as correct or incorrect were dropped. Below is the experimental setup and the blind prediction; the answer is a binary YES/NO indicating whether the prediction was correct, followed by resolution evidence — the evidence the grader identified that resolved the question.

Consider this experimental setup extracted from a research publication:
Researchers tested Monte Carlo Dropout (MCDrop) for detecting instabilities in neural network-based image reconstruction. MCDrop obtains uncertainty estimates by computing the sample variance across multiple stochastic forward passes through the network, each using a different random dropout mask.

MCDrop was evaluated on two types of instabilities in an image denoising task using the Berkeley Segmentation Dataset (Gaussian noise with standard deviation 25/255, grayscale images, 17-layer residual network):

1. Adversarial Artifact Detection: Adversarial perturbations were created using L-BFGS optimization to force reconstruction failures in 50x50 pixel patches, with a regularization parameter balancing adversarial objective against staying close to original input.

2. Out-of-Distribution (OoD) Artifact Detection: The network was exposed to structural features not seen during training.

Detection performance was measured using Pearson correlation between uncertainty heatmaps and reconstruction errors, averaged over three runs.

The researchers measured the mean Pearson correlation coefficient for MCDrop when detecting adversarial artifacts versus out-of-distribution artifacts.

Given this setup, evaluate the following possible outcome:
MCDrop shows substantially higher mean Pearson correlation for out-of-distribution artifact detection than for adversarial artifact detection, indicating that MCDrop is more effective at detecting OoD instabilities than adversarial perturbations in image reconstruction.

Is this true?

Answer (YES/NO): YES